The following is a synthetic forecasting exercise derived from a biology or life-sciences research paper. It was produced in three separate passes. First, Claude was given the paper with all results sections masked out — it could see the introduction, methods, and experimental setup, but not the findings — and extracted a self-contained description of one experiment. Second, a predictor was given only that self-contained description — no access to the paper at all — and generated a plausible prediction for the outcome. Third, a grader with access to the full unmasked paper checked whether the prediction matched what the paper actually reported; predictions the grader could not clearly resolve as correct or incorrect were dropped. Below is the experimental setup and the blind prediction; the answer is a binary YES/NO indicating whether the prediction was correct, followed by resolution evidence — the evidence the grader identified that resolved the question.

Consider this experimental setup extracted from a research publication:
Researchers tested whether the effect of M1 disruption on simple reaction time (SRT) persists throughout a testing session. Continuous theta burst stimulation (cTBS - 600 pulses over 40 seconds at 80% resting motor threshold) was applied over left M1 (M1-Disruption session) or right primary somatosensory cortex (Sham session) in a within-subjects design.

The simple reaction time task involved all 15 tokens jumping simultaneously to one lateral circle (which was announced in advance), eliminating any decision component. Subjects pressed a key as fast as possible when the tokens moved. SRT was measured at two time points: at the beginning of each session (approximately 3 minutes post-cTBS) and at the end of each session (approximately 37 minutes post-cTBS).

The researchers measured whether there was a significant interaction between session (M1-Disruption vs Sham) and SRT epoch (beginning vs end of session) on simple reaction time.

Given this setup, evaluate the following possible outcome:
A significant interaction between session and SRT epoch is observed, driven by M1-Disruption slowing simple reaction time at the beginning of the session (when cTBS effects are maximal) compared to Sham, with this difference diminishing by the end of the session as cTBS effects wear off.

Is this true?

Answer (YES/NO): NO